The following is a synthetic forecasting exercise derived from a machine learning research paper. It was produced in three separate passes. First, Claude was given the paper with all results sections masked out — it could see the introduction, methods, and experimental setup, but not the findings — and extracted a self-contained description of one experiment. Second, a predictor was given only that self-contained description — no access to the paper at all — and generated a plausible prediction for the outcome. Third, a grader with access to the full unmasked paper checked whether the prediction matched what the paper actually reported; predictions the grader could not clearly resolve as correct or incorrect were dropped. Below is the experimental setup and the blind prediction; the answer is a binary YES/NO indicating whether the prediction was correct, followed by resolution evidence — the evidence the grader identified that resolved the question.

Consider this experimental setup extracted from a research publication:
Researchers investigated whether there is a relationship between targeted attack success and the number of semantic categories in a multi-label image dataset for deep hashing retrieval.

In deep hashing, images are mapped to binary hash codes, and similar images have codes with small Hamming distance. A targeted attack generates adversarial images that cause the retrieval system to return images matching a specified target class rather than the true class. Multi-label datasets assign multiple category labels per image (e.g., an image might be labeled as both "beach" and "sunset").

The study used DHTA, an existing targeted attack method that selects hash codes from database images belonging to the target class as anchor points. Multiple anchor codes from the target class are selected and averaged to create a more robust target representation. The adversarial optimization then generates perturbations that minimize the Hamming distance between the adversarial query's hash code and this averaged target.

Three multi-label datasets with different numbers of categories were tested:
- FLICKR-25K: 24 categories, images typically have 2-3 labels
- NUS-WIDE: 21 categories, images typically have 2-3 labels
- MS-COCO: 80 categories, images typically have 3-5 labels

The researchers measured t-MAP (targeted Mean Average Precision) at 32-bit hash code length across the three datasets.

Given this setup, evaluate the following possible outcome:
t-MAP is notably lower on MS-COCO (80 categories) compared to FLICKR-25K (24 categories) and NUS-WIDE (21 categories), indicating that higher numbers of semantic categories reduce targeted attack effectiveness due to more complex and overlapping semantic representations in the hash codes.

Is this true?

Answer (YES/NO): YES